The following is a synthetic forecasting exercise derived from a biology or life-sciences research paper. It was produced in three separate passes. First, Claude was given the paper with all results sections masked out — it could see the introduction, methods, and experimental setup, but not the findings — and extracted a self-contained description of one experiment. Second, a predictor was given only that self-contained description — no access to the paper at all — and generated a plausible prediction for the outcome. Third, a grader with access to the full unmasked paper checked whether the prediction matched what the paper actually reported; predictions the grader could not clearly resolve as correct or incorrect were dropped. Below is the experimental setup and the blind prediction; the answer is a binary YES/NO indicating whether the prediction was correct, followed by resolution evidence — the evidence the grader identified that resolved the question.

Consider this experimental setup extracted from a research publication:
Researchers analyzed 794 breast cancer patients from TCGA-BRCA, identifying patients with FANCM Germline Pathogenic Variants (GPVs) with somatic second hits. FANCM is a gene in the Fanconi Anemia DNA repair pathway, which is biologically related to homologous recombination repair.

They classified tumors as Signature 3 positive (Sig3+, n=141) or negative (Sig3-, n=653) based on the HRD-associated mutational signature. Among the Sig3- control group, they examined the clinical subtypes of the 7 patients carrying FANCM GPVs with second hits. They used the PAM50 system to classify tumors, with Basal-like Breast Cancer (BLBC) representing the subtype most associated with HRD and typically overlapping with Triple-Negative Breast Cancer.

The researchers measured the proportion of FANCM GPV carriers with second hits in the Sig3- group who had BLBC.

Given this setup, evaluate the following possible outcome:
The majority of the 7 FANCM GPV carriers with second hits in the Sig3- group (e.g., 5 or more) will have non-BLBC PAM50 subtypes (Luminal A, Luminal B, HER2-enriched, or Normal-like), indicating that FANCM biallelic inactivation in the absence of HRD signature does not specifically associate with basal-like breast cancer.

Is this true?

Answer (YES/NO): NO